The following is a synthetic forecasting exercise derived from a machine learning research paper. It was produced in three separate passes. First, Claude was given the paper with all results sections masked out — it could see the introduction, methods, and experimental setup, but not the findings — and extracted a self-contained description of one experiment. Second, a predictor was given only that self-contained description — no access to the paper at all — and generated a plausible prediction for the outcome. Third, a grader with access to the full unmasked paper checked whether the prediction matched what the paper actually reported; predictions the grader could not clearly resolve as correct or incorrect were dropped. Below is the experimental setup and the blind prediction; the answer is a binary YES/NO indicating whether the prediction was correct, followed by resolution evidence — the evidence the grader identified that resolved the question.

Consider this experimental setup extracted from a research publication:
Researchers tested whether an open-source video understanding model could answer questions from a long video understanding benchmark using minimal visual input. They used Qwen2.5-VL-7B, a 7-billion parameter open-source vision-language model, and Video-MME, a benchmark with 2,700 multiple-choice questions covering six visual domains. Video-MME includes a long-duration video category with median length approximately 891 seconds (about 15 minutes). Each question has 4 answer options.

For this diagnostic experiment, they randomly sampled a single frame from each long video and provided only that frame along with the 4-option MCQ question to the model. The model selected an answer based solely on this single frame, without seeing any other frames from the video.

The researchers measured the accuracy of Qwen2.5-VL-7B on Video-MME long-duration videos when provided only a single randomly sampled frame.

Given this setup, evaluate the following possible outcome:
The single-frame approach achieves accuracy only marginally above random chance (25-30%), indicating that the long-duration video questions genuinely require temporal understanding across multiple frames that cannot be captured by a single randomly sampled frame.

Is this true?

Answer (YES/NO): NO